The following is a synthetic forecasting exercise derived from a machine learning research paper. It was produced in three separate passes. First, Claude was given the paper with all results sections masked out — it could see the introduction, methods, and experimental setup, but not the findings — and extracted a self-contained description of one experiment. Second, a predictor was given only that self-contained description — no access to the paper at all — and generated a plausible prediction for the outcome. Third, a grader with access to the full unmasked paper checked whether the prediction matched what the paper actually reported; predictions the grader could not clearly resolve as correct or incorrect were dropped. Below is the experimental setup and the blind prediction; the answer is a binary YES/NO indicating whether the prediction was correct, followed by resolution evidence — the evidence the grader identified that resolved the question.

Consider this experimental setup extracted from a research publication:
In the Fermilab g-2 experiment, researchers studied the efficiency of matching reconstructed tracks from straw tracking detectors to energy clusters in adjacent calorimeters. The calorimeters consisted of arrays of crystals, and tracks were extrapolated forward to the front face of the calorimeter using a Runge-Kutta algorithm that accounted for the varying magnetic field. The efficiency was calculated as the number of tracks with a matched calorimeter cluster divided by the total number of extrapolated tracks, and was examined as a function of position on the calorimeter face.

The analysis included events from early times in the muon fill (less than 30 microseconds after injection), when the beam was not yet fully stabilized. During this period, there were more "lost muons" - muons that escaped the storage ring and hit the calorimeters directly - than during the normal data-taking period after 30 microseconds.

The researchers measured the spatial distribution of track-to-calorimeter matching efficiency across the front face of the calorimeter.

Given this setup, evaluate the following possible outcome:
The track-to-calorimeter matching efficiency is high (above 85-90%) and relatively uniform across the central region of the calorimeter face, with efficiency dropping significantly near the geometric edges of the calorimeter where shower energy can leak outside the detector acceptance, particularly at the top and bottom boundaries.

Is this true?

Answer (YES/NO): NO